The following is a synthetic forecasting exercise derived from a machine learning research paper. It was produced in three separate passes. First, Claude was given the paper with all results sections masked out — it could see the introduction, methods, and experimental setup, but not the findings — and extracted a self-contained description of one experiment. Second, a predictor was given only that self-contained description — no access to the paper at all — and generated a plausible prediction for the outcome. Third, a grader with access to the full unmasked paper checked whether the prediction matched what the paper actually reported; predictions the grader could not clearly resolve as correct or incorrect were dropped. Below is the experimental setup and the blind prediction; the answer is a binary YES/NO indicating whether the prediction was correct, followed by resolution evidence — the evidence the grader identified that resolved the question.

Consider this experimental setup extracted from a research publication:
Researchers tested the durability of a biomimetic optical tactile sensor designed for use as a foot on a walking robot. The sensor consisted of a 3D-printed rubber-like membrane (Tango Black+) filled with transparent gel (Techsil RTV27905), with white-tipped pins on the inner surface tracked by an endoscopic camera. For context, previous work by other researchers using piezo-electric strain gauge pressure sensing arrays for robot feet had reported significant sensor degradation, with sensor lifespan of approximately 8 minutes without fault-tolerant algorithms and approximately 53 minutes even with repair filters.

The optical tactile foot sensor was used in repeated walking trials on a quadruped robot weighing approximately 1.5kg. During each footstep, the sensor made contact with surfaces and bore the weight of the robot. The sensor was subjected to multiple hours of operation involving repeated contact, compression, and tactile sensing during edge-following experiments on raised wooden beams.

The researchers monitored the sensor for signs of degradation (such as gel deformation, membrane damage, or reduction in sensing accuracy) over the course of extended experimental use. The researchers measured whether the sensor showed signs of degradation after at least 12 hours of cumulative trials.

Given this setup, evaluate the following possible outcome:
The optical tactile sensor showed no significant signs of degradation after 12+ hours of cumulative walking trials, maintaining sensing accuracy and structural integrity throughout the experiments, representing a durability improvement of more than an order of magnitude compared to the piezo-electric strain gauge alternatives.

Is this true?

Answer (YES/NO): YES